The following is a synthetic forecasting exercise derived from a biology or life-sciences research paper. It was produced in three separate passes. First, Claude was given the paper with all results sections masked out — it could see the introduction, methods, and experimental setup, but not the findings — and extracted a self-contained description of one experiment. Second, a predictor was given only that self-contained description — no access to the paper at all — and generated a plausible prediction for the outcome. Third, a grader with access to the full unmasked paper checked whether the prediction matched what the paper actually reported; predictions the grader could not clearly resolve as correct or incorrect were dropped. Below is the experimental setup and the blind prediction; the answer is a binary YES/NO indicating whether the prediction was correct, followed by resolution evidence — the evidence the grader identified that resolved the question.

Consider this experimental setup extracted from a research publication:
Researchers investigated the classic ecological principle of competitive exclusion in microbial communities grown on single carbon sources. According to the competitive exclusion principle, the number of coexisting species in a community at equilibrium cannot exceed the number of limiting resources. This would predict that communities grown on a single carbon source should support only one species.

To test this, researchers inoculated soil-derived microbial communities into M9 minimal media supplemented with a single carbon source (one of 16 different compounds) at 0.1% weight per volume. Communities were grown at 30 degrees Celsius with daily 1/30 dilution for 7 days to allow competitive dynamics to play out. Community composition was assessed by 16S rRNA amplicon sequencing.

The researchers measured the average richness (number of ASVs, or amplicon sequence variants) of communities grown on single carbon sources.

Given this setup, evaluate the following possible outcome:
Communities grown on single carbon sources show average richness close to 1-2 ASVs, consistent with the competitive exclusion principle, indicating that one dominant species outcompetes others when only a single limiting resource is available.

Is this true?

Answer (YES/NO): NO